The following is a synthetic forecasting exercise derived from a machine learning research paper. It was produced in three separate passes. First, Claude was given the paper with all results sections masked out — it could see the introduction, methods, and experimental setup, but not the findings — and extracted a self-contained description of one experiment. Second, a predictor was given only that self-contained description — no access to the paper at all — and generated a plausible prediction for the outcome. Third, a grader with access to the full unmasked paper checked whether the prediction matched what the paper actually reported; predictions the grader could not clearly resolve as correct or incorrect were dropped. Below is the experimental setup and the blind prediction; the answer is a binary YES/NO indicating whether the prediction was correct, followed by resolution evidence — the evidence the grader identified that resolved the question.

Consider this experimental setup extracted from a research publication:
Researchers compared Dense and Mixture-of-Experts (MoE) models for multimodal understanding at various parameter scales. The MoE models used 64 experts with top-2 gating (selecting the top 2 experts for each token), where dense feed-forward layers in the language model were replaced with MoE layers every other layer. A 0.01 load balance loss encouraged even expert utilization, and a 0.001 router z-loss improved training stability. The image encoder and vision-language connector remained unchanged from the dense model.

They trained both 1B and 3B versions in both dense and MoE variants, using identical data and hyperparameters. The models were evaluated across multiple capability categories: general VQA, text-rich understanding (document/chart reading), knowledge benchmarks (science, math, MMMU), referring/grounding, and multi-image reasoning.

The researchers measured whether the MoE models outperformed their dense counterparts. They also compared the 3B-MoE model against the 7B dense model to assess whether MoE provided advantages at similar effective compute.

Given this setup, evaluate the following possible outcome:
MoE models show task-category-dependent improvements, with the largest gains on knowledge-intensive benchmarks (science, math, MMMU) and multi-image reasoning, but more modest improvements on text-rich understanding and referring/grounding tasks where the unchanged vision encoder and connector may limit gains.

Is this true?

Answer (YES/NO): NO